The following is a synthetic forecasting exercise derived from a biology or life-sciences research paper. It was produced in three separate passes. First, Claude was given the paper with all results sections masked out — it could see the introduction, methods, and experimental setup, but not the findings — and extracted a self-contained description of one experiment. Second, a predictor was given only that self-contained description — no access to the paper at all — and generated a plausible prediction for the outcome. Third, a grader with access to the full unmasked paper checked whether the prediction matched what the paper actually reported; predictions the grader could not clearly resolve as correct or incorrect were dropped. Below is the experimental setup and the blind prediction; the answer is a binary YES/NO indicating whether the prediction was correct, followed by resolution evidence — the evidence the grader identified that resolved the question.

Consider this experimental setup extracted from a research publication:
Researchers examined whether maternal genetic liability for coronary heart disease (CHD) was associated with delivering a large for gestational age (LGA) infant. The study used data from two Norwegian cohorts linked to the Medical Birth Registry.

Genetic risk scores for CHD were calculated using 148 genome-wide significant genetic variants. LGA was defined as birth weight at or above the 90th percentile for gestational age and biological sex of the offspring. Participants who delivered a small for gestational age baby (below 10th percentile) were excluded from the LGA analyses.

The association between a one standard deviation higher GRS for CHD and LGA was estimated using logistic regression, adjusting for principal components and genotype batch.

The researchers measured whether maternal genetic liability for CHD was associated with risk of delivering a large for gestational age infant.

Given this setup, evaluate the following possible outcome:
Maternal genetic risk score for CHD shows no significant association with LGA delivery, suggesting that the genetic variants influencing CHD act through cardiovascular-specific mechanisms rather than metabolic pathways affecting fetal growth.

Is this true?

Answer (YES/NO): NO